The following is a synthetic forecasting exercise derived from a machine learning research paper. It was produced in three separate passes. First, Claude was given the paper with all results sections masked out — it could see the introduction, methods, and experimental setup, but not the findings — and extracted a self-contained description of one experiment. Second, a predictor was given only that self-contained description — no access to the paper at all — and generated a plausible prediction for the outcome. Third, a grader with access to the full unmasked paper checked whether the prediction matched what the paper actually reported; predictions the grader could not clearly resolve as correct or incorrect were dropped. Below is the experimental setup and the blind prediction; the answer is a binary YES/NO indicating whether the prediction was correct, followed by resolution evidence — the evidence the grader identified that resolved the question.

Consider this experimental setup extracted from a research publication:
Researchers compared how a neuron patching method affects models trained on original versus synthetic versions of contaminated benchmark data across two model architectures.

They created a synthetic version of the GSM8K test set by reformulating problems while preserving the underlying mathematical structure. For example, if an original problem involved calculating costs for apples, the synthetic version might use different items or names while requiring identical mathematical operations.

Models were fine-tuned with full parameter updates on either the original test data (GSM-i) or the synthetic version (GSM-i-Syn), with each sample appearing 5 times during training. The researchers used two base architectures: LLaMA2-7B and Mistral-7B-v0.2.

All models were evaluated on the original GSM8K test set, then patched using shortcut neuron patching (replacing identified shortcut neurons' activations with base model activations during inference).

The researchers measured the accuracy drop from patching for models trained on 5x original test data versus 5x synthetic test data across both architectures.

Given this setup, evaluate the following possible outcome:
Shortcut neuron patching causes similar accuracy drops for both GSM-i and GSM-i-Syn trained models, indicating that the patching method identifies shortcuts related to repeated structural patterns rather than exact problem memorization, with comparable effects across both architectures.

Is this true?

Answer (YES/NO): NO